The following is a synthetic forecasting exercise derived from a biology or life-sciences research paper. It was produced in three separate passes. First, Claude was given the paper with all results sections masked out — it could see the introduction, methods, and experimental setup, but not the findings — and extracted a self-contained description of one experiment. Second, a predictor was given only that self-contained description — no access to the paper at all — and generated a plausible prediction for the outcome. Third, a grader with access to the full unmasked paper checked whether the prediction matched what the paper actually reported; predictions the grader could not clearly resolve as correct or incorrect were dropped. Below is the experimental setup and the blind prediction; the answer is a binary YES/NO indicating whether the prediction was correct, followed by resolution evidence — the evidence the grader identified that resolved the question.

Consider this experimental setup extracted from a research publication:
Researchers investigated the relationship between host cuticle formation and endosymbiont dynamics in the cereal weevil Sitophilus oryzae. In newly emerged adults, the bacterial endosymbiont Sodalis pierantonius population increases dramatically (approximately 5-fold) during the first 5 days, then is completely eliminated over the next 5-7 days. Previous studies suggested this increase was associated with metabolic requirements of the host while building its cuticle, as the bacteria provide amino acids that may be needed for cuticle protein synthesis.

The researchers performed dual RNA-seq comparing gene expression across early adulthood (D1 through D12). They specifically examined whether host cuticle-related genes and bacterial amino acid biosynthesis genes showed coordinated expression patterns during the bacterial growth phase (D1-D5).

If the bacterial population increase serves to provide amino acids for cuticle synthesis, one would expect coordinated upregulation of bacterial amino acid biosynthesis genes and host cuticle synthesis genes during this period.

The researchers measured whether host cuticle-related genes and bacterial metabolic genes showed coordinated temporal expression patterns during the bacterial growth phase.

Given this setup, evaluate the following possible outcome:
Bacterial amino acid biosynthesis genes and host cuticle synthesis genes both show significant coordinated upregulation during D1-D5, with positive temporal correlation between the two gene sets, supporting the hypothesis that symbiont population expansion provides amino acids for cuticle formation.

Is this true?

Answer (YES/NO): NO